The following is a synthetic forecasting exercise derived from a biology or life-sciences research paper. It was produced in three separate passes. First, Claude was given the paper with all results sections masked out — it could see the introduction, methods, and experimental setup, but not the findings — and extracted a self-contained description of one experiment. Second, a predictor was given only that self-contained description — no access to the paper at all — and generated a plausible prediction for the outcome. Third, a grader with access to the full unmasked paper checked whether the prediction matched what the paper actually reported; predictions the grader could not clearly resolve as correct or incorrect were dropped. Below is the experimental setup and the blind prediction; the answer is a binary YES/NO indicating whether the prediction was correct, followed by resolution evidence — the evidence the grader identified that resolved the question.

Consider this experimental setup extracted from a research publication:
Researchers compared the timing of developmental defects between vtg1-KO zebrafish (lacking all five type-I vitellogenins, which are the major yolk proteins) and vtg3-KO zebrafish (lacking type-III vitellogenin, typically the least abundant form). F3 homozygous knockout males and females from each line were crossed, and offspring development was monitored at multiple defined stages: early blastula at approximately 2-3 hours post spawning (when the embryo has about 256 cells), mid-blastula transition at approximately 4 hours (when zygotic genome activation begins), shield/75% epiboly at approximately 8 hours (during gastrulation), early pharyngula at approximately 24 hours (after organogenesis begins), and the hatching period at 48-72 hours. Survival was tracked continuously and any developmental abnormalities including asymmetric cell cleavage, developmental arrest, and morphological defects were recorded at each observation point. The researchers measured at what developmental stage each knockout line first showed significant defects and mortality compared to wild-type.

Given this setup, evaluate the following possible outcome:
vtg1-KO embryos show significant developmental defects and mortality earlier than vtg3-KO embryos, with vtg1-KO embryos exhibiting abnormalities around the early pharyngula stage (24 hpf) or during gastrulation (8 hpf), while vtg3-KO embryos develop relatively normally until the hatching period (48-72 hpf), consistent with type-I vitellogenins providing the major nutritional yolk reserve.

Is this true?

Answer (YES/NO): NO